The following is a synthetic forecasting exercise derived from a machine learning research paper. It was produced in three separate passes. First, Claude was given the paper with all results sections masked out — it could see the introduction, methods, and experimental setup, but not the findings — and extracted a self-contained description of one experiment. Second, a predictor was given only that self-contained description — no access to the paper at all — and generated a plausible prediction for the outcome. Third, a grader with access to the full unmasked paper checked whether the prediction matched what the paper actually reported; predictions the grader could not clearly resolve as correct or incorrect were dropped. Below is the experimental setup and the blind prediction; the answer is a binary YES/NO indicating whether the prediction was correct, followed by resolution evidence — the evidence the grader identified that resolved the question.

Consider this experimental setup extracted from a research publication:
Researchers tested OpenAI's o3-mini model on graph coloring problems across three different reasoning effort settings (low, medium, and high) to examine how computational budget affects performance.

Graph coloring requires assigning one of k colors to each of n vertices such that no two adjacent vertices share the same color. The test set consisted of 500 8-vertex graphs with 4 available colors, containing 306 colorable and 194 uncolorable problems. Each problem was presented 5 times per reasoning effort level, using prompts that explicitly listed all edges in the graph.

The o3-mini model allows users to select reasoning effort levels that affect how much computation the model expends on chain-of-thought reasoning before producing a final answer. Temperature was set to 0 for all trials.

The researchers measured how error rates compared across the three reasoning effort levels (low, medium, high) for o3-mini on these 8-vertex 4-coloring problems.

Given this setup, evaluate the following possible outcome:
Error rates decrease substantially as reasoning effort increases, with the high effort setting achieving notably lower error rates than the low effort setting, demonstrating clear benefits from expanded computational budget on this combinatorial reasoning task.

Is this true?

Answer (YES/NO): YES